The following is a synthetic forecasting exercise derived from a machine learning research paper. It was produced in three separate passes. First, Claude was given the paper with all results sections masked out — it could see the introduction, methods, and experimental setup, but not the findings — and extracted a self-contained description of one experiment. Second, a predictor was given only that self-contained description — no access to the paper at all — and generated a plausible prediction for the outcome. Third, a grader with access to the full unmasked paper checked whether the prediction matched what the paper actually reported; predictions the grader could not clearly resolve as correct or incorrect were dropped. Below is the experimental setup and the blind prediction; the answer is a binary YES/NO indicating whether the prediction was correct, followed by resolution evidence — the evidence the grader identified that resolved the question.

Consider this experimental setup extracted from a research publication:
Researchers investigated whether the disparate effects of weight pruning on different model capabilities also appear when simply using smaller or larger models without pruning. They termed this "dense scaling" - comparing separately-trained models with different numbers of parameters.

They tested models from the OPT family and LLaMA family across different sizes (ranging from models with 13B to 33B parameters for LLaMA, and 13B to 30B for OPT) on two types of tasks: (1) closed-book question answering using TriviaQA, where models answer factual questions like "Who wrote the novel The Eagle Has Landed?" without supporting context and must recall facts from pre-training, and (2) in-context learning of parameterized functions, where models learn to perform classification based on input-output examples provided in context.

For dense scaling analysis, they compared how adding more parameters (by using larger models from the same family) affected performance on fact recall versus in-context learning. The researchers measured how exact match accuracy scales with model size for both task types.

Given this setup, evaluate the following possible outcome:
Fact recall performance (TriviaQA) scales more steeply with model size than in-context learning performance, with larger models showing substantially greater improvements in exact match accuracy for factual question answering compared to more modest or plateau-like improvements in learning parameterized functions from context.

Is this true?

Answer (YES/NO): YES